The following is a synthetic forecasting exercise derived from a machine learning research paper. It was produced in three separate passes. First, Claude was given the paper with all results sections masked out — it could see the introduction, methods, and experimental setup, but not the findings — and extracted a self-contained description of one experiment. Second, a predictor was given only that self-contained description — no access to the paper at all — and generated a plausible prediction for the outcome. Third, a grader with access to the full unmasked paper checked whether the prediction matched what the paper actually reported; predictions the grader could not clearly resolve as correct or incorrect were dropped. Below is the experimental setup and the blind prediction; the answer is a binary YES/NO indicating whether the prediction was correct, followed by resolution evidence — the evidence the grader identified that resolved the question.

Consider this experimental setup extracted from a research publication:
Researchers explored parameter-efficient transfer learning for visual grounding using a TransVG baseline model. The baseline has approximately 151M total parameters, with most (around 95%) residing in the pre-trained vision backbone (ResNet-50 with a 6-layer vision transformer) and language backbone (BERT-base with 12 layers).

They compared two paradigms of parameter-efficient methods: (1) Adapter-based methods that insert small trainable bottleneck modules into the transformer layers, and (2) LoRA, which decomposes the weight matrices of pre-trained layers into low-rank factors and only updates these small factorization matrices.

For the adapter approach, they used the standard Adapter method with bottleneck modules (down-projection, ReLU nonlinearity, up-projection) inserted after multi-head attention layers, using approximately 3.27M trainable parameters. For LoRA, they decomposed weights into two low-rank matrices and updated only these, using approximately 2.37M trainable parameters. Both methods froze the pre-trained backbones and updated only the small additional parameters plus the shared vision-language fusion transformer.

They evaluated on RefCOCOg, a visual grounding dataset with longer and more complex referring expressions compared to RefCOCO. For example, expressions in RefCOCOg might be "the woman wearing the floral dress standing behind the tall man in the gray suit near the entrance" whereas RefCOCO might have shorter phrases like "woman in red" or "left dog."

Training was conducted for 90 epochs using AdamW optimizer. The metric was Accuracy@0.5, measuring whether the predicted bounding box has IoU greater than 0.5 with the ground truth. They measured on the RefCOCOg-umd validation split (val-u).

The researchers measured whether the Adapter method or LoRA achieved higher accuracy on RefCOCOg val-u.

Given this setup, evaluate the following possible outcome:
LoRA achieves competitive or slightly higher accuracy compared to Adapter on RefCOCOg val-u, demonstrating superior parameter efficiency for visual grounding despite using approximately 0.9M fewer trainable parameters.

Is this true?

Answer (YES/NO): YES